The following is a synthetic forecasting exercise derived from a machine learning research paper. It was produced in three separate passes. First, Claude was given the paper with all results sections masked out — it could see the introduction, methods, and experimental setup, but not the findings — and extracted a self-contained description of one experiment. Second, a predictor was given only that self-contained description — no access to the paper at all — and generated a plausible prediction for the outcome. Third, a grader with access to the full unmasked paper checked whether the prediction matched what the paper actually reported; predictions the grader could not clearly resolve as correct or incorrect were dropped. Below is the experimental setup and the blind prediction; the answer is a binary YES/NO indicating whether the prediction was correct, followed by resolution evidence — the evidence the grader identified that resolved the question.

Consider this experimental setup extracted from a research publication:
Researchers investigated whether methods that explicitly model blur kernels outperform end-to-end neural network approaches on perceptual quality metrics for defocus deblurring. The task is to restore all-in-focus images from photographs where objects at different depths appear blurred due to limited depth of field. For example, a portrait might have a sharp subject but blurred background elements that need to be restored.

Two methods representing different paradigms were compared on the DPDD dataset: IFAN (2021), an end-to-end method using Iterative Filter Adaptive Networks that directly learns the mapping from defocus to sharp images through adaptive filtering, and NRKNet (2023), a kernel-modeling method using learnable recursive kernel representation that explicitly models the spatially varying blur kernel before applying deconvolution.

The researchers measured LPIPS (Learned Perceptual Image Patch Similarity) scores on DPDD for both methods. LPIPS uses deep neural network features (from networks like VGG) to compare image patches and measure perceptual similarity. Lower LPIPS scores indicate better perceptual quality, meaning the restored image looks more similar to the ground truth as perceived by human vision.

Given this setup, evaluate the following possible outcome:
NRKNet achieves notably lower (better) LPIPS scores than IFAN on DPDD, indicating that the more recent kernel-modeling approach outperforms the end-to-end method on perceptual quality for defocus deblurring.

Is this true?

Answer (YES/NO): NO